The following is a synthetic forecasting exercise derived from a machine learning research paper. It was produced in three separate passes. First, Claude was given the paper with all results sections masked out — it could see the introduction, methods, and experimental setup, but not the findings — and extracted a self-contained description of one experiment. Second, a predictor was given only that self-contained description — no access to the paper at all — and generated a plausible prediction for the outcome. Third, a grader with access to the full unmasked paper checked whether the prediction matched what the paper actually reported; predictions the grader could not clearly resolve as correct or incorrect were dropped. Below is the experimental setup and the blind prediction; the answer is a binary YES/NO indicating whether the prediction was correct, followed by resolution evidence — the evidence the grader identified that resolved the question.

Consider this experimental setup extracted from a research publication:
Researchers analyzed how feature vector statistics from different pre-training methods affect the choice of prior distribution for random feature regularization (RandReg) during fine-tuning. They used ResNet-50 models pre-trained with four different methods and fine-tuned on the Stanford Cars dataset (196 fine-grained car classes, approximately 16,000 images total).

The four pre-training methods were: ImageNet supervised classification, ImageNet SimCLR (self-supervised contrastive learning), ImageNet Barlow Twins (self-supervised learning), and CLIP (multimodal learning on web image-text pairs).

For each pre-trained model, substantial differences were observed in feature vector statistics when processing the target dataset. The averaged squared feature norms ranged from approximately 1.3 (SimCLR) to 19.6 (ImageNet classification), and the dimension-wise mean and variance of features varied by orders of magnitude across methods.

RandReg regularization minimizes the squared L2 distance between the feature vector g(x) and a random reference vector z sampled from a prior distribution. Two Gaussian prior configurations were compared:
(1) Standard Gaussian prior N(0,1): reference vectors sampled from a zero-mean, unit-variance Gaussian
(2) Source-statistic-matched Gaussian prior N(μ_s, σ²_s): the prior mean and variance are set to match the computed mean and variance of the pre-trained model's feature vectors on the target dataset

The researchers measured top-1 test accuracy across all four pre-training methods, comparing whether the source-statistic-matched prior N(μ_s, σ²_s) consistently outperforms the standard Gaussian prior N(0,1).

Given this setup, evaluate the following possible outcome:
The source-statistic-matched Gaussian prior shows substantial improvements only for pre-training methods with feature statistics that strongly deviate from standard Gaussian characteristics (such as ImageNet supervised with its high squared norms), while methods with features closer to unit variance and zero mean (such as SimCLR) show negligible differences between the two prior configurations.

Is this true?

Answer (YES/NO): NO